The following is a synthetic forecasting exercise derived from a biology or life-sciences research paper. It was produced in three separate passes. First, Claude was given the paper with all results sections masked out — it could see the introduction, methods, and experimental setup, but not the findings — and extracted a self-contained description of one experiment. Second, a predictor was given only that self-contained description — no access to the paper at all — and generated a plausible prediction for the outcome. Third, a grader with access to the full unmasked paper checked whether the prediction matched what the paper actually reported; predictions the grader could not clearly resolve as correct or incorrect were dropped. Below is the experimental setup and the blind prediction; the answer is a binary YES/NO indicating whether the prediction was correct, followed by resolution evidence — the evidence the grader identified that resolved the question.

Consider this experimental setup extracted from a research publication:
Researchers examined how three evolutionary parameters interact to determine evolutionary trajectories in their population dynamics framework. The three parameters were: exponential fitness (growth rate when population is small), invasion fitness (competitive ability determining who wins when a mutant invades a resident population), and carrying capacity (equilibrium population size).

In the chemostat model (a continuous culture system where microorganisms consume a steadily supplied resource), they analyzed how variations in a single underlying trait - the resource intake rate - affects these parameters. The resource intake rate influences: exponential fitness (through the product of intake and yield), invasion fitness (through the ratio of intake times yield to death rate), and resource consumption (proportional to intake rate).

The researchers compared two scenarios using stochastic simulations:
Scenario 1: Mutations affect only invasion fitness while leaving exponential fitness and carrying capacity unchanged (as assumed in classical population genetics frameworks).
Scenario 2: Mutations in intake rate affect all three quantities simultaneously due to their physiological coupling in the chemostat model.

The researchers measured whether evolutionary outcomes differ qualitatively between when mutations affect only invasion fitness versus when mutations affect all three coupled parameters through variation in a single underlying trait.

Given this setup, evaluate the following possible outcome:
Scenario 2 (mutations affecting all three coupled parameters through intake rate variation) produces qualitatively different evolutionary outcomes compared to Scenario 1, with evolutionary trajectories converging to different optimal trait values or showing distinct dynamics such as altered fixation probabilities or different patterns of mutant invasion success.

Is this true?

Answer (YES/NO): YES